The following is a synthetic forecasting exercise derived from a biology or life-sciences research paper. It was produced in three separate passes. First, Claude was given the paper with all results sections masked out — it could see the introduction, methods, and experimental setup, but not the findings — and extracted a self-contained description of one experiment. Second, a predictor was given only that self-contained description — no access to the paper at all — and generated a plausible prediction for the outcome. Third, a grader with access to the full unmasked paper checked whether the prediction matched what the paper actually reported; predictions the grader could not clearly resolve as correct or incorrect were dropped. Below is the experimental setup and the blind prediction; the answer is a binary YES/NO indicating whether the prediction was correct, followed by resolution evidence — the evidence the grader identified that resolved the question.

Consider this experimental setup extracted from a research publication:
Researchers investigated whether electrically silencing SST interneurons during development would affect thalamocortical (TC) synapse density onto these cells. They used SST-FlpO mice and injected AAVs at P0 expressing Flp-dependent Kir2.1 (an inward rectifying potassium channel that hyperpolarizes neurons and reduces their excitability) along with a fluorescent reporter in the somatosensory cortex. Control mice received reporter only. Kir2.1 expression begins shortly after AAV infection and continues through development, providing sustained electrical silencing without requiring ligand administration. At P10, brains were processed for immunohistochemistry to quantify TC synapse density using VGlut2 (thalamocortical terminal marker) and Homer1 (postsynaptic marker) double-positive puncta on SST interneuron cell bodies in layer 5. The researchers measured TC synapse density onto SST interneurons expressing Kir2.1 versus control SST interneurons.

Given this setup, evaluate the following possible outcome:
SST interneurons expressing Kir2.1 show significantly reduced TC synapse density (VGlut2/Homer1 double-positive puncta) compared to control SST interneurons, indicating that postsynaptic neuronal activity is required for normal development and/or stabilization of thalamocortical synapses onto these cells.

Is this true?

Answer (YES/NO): NO